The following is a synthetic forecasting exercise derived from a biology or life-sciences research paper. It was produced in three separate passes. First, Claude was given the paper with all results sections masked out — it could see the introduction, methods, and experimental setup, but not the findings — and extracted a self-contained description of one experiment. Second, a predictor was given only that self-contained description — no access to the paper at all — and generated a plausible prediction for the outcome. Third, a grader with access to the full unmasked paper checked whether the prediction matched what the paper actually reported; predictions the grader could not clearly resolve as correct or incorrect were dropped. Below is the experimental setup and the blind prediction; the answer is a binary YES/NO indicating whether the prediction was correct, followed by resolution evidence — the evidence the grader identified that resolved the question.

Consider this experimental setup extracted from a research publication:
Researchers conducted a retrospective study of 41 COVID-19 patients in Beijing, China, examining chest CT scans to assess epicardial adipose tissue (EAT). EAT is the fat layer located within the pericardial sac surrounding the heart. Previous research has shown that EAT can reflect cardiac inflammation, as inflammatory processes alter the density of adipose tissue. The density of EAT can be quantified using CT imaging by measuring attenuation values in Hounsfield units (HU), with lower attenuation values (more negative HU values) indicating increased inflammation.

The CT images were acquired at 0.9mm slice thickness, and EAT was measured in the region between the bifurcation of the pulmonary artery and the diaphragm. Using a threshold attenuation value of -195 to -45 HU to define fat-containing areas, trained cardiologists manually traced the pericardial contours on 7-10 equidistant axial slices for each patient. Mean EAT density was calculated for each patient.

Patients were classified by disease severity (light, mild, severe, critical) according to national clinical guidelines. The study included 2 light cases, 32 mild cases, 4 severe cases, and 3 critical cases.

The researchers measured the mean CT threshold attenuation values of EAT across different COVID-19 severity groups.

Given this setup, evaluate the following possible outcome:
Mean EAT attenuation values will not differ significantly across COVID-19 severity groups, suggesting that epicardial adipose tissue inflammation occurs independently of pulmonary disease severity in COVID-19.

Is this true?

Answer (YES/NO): NO